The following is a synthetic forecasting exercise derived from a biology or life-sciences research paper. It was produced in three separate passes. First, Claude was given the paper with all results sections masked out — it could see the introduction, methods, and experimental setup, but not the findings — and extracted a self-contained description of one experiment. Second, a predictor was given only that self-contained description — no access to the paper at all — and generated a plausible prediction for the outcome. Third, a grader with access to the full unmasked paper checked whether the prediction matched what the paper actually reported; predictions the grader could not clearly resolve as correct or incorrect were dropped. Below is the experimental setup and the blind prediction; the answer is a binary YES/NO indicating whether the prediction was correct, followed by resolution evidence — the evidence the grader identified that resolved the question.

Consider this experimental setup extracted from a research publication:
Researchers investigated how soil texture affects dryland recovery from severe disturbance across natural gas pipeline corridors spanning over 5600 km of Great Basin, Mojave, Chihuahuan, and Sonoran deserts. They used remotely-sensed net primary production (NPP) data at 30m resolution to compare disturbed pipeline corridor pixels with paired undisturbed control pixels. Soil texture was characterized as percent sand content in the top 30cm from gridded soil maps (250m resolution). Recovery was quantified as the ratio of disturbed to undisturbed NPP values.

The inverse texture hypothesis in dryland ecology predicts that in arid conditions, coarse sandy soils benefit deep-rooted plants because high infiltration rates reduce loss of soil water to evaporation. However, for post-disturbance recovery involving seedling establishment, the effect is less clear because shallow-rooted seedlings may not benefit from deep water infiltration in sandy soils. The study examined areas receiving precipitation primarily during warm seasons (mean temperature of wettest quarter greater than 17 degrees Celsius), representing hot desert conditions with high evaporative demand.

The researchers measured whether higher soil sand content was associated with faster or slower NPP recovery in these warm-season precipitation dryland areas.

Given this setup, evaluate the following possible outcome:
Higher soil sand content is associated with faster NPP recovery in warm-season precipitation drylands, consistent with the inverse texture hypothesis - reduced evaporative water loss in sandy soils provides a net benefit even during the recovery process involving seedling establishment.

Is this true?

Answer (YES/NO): NO